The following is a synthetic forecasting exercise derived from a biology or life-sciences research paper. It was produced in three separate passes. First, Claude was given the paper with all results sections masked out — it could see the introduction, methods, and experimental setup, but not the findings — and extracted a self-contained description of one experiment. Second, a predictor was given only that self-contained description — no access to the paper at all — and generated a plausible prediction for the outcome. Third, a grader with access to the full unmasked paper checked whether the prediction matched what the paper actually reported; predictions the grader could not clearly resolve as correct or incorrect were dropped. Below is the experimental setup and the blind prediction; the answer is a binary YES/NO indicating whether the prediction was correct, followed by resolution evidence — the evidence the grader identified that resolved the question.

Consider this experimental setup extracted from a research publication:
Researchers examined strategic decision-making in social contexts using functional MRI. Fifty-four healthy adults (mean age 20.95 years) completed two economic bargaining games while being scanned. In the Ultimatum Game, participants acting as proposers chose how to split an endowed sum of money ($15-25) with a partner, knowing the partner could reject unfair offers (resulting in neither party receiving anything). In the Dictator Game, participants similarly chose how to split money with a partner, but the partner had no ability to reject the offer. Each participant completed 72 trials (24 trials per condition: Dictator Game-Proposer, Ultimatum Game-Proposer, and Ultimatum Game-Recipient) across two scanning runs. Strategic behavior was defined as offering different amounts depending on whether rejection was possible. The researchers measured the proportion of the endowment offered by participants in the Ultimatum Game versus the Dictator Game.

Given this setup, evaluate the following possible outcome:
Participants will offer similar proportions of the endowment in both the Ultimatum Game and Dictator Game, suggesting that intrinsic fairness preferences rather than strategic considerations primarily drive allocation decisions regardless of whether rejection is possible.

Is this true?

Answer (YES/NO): NO